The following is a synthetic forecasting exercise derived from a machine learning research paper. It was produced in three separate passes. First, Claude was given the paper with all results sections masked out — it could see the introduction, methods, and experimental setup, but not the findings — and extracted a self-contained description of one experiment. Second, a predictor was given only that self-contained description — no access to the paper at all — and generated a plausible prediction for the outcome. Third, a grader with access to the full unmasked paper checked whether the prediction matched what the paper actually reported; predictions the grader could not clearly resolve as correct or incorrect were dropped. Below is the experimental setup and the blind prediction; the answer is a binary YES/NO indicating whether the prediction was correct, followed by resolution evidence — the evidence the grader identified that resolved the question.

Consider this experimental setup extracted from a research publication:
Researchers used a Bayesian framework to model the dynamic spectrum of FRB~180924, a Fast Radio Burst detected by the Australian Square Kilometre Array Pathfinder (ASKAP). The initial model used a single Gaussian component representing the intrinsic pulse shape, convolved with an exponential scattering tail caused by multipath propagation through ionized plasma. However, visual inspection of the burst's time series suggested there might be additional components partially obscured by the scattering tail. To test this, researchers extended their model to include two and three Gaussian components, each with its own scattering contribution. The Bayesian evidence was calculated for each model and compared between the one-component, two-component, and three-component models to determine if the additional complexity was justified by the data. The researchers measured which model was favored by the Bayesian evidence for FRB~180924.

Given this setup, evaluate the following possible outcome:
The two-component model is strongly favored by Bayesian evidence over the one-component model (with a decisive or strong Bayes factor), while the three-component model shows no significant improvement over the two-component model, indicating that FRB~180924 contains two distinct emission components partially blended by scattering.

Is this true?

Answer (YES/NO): NO